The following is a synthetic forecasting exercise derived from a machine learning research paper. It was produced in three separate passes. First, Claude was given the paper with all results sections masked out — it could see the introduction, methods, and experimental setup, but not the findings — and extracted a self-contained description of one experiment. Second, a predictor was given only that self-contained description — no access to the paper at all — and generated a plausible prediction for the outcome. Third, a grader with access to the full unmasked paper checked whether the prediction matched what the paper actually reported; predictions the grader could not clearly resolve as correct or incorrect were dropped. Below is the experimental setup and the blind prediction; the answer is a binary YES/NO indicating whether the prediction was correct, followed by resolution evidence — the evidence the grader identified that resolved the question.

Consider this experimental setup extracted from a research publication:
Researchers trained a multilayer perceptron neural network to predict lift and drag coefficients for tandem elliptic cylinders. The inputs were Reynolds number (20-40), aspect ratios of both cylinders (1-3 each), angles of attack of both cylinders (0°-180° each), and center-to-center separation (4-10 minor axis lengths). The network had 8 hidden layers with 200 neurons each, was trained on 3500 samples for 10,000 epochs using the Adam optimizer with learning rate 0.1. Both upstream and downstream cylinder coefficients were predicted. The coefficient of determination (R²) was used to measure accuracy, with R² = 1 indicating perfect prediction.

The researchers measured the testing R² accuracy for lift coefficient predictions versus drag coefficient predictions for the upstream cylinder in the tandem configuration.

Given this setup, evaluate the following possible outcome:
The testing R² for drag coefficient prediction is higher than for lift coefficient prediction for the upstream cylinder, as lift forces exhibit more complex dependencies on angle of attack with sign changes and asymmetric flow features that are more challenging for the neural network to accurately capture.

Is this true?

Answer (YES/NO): YES